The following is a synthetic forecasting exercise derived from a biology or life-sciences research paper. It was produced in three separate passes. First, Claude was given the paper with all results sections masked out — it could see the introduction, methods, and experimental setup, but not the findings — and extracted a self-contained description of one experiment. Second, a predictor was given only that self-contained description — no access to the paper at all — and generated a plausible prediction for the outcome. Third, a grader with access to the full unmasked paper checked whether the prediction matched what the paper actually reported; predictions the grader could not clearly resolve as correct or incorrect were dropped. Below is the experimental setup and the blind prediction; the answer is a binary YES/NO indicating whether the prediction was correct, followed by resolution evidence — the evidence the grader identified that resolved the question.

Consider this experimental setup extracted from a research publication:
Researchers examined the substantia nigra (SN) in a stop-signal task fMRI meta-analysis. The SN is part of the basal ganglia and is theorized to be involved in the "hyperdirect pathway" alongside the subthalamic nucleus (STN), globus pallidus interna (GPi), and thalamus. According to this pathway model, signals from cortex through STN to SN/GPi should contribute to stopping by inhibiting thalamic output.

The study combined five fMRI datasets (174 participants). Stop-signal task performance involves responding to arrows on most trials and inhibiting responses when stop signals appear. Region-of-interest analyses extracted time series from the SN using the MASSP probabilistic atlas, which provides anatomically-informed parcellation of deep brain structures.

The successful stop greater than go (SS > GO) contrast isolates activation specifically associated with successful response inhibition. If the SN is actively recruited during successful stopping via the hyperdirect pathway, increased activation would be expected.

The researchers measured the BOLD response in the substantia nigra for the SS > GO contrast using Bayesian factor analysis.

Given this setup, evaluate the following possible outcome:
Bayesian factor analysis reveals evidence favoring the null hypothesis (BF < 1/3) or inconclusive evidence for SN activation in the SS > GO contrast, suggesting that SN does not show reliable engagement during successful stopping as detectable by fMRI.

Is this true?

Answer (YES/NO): YES